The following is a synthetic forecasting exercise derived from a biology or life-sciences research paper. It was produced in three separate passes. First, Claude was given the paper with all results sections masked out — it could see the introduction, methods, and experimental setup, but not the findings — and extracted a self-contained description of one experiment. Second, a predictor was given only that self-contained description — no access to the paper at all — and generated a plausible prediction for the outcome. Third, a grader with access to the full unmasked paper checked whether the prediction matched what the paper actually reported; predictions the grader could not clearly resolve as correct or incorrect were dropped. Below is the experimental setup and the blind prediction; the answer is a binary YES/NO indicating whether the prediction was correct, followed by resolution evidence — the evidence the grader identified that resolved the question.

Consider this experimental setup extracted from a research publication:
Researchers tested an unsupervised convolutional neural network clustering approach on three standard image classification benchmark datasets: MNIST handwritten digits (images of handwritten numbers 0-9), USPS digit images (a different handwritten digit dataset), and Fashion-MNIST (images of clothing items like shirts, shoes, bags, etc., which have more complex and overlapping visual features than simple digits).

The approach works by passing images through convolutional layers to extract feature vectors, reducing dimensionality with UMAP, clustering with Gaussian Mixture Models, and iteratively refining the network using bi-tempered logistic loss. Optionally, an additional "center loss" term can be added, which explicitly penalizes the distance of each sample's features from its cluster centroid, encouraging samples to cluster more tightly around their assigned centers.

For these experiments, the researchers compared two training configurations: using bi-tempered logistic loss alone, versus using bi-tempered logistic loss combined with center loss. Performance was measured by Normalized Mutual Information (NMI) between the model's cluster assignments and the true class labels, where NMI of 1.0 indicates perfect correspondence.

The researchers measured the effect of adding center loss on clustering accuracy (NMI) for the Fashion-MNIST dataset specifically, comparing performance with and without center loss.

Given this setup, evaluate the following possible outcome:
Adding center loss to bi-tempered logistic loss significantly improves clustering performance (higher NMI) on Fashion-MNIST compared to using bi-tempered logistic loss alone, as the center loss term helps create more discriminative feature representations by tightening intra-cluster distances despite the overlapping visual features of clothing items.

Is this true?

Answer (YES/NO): YES